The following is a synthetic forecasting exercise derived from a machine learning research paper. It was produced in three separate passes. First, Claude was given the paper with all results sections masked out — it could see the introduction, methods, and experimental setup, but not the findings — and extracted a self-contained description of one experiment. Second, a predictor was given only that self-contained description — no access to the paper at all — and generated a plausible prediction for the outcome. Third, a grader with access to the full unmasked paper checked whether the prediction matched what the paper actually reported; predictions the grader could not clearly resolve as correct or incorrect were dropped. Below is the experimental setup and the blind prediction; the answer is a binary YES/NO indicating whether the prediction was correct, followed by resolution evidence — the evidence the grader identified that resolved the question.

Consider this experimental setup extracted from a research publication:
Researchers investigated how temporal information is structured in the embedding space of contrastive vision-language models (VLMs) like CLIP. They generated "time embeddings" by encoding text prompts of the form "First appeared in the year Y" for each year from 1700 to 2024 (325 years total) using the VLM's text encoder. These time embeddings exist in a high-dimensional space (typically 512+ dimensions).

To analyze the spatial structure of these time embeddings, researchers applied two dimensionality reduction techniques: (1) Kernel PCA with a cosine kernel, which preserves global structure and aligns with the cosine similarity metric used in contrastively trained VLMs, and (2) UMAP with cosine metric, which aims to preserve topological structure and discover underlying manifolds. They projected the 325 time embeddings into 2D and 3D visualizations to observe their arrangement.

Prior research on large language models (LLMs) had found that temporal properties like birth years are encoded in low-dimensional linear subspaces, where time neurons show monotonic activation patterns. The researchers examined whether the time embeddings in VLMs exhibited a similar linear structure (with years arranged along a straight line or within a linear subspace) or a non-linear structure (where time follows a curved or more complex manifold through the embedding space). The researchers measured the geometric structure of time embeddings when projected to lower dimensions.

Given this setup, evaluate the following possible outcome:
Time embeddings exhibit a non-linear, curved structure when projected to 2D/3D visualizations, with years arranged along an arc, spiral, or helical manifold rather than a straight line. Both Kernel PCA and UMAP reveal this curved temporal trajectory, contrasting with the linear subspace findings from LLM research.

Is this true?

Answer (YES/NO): YES